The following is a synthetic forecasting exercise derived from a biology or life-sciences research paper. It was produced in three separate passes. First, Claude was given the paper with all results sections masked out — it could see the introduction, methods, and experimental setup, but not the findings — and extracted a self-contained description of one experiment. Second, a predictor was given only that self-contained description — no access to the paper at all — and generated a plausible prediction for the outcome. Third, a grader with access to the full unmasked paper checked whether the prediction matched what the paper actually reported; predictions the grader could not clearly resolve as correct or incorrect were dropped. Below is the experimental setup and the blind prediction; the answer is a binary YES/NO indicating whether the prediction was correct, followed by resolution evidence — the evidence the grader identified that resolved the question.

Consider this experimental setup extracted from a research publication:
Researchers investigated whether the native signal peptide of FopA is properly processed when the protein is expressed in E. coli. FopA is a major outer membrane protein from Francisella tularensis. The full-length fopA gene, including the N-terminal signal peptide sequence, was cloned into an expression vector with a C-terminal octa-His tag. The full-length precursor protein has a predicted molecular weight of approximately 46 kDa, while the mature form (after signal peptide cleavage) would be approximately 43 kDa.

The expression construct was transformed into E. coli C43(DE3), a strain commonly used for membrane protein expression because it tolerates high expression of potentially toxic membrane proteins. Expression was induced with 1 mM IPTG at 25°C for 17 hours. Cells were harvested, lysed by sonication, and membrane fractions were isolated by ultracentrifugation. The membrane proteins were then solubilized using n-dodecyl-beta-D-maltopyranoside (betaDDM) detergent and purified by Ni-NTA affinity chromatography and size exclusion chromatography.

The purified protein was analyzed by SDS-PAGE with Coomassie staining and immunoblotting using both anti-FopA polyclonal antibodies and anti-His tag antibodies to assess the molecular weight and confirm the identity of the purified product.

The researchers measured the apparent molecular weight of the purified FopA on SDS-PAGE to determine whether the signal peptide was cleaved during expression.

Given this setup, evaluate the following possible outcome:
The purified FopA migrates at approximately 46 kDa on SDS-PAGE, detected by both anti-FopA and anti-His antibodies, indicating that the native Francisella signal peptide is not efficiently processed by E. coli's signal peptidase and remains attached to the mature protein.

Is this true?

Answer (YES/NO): NO